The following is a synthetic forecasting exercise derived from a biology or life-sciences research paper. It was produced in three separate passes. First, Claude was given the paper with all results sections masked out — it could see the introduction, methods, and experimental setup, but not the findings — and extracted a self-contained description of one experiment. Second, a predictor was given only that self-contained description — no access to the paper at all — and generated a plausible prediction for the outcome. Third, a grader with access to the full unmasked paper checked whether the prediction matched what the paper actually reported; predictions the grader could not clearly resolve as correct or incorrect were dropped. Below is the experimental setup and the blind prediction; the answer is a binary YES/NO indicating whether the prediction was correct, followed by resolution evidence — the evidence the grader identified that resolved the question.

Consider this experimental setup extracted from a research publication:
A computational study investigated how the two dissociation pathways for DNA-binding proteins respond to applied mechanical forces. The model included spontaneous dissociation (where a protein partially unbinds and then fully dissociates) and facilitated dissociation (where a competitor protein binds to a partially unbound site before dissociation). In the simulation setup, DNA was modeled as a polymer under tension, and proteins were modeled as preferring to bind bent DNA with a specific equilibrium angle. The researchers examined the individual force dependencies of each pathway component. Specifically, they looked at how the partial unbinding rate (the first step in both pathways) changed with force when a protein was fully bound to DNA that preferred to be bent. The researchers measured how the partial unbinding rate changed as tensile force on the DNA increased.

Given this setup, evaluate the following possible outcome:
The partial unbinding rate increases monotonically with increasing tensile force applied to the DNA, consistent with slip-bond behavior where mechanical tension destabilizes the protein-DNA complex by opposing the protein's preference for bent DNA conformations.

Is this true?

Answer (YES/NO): YES